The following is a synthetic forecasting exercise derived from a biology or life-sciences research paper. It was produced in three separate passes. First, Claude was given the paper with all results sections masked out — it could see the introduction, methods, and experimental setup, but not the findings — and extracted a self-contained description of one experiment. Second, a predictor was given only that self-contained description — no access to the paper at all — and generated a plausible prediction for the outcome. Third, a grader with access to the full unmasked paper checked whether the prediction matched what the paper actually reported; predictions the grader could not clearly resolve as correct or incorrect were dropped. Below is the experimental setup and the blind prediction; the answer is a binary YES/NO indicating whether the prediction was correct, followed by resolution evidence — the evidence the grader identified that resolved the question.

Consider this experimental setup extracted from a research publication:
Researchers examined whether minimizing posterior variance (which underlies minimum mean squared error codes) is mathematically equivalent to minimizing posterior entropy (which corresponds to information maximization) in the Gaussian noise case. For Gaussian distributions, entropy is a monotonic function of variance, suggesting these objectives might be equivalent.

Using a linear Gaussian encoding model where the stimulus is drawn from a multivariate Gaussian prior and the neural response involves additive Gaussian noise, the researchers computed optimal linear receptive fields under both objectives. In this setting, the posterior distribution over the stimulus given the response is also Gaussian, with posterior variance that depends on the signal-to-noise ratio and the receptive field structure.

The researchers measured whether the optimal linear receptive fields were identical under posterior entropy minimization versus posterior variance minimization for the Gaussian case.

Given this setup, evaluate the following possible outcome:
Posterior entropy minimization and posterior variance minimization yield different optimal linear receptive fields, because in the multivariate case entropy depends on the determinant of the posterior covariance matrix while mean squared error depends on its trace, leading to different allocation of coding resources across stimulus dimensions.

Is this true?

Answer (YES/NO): YES